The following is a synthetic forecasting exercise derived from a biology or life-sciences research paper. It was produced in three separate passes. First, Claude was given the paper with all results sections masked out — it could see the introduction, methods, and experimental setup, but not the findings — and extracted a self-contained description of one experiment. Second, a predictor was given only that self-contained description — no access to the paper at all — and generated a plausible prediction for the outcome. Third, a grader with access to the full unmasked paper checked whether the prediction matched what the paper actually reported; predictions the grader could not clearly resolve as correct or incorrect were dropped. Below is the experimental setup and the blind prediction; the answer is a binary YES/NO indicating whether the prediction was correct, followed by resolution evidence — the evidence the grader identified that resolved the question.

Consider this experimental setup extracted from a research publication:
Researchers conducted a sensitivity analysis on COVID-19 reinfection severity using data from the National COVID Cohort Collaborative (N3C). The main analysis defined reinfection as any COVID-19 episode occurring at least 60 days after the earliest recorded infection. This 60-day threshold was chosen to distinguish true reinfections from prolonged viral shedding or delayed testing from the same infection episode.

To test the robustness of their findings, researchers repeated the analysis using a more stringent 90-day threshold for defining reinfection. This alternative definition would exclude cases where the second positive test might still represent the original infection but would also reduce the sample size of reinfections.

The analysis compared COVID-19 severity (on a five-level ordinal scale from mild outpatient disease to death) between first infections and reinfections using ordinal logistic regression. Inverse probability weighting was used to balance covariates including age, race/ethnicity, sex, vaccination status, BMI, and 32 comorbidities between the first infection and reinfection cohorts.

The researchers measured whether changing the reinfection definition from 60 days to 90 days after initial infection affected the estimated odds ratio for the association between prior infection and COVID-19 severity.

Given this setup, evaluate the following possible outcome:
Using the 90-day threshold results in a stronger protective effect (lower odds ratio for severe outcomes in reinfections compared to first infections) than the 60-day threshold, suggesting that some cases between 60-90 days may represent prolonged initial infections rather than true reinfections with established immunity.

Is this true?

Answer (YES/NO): NO